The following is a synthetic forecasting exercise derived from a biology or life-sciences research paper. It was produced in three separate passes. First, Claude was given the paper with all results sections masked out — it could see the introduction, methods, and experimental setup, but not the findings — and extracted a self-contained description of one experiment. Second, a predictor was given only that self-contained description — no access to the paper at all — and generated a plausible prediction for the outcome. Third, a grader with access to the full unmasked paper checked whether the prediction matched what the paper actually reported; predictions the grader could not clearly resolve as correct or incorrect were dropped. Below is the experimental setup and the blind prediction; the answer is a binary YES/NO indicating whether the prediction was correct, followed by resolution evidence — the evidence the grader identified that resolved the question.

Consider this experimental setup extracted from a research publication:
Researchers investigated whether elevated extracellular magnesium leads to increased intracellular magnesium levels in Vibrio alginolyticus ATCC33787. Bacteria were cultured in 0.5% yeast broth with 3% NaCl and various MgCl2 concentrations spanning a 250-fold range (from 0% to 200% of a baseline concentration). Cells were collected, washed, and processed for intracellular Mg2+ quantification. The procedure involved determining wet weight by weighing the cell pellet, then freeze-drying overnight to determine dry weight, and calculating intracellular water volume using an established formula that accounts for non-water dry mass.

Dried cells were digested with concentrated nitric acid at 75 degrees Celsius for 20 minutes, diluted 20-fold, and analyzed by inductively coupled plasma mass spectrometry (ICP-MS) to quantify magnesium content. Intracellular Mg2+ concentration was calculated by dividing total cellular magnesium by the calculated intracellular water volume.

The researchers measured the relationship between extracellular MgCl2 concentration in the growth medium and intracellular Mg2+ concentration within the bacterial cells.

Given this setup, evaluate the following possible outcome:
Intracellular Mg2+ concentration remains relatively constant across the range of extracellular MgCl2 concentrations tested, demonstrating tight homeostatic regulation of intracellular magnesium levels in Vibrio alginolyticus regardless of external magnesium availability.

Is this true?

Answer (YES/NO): NO